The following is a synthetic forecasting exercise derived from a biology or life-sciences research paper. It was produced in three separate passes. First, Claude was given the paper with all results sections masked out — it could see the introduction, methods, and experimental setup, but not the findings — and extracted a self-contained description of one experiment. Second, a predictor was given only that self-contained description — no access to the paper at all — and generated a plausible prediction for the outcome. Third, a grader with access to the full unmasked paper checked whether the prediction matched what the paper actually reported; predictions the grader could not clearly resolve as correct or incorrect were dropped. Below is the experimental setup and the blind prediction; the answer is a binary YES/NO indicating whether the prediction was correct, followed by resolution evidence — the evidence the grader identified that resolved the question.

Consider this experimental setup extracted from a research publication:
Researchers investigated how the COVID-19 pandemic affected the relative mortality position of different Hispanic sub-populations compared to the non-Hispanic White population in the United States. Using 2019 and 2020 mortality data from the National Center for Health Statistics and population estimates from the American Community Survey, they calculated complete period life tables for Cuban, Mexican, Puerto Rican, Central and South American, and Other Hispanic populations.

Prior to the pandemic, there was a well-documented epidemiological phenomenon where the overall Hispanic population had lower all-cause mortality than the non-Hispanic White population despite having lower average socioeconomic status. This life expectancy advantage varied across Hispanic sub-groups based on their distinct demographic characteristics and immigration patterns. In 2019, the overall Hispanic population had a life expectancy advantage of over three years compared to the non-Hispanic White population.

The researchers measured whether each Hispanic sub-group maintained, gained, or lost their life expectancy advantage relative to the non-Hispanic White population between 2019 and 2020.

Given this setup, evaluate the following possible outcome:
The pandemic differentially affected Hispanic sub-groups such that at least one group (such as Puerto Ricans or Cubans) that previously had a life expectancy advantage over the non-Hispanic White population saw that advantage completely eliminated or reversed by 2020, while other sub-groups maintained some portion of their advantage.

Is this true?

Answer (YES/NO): YES